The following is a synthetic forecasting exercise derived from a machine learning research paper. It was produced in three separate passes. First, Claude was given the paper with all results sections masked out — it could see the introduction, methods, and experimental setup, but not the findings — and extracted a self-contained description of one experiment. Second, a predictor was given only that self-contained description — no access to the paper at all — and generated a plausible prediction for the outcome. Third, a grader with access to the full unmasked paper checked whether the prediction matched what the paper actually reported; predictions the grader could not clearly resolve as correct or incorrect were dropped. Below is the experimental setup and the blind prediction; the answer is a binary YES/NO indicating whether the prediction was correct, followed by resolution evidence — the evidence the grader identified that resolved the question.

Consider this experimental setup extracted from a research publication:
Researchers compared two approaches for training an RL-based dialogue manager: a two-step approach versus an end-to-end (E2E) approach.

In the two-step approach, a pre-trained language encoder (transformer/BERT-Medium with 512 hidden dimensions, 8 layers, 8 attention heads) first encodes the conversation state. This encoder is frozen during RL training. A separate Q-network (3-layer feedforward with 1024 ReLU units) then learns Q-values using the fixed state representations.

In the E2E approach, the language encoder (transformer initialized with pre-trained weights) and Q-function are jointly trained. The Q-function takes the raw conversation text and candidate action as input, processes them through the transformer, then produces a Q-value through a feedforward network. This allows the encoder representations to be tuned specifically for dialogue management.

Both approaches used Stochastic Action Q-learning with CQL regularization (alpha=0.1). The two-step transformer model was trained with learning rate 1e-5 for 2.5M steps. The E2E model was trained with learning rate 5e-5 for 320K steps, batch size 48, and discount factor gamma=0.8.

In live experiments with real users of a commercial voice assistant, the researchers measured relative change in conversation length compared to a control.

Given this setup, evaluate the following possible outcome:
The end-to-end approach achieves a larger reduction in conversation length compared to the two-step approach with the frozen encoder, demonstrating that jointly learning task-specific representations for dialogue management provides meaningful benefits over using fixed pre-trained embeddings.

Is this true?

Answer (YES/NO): NO